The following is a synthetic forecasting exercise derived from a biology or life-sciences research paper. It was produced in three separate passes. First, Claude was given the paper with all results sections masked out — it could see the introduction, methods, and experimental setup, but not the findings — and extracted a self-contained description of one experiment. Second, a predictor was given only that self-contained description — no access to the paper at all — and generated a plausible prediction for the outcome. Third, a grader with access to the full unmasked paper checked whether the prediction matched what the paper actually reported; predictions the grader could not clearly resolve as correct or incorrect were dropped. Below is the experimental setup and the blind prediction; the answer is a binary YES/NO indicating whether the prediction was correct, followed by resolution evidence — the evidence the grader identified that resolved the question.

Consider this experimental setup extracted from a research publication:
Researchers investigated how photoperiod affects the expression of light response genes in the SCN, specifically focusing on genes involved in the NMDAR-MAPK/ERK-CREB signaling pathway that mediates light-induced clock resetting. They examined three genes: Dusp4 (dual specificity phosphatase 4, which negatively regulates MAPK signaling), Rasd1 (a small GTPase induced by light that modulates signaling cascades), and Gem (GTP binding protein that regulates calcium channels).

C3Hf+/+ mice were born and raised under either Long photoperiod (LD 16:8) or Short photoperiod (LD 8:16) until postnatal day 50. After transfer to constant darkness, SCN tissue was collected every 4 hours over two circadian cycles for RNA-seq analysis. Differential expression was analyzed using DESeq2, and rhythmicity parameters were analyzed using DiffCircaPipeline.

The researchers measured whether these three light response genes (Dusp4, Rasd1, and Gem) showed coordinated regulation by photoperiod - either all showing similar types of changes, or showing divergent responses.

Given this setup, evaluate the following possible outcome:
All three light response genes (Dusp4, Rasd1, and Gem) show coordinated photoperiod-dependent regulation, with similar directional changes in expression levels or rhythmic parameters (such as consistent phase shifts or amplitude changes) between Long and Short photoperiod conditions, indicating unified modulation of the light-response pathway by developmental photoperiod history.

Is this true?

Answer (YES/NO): NO